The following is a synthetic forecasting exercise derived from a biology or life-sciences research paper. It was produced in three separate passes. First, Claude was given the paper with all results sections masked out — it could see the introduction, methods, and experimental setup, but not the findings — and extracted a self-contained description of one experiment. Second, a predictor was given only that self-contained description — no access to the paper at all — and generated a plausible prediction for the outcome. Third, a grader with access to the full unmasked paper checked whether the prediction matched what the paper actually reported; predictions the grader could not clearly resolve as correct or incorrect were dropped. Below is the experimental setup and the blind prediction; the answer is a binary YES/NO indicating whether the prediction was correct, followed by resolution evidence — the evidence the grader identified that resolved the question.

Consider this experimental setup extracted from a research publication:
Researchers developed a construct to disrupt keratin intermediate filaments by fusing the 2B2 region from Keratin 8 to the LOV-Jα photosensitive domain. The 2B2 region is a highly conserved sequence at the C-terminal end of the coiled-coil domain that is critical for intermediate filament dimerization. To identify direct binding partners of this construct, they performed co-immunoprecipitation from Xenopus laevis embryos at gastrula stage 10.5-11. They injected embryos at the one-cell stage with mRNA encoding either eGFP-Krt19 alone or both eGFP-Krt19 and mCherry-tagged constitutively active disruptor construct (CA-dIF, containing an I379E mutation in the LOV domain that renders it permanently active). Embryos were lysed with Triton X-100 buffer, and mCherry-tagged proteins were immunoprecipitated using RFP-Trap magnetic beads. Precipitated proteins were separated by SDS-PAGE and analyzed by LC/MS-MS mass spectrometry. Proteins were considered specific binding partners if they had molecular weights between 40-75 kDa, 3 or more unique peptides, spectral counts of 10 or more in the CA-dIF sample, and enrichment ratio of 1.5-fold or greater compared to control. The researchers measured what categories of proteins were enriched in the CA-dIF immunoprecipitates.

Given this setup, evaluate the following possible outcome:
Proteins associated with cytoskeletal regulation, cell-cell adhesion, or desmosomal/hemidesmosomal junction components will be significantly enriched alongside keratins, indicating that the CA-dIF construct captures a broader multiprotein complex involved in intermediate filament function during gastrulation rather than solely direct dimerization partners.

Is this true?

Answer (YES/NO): NO